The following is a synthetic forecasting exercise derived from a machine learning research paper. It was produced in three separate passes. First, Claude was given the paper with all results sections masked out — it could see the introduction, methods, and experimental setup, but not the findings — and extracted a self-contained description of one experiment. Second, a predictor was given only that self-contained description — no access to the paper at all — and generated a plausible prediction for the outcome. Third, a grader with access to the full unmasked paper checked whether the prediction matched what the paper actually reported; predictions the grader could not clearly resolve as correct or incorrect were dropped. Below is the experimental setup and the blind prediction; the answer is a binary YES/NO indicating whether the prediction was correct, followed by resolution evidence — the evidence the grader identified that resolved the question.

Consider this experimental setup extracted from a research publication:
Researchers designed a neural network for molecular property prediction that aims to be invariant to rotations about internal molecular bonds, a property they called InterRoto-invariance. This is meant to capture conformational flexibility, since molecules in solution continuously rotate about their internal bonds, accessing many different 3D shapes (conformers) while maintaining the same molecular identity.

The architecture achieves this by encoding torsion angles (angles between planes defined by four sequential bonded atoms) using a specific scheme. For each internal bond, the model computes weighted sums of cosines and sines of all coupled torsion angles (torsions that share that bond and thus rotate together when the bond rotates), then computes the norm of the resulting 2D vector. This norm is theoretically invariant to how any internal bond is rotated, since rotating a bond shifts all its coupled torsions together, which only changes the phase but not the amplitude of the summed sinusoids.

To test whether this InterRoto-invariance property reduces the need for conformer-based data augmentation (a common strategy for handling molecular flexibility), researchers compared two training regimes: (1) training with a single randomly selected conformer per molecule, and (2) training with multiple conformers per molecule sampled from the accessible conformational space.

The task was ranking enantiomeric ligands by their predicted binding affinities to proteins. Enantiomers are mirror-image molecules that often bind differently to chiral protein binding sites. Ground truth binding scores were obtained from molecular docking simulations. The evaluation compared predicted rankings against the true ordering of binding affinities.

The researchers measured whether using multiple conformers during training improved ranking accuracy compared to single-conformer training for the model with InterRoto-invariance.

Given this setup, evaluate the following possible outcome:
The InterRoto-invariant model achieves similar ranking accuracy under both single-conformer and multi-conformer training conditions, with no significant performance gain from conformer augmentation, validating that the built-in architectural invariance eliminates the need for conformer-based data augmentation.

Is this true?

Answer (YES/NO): YES